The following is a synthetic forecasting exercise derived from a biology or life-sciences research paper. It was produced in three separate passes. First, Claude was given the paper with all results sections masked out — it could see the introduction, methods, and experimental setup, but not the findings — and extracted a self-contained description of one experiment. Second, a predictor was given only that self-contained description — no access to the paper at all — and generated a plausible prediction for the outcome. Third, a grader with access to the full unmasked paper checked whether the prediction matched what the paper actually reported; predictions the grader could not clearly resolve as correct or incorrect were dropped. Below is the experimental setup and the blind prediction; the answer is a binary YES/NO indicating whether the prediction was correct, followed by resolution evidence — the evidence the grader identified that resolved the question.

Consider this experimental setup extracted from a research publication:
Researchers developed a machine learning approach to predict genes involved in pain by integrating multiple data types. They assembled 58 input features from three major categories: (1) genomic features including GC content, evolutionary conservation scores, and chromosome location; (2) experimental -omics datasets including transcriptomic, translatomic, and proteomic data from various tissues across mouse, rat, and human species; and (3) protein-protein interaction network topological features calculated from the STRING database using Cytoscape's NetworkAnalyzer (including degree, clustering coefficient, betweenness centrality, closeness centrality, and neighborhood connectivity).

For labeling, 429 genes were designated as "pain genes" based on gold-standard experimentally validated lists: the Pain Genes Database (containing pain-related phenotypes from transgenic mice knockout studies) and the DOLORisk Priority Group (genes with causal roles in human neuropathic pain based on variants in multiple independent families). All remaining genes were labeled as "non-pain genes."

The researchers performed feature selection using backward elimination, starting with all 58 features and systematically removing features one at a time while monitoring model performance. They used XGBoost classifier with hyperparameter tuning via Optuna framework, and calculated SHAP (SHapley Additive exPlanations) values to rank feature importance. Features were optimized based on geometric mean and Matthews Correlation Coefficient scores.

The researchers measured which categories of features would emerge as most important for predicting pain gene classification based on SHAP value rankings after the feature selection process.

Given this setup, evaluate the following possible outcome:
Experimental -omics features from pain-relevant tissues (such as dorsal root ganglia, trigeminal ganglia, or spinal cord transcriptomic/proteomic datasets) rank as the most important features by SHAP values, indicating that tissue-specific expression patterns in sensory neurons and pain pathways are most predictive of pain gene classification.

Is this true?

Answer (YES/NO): NO